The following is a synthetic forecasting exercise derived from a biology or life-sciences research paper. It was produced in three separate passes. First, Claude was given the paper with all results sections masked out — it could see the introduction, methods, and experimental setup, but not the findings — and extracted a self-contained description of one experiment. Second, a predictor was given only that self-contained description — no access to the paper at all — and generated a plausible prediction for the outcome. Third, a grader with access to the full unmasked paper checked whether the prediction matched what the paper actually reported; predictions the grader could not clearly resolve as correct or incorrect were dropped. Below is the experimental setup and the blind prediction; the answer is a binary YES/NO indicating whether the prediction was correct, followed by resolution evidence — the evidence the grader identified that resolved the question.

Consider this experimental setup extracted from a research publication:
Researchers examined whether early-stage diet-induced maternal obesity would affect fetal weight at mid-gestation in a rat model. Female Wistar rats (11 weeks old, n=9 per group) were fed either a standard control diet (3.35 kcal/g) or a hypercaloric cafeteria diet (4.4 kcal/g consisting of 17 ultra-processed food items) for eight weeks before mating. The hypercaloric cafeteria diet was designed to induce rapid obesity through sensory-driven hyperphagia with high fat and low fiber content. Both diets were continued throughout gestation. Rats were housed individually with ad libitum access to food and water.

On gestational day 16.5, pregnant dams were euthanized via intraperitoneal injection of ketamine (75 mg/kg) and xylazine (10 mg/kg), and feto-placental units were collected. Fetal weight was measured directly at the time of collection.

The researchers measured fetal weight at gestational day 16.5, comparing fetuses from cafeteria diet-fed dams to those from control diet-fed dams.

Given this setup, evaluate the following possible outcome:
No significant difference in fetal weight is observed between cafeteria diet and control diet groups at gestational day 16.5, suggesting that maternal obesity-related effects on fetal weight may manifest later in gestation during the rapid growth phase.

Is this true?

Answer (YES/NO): YES